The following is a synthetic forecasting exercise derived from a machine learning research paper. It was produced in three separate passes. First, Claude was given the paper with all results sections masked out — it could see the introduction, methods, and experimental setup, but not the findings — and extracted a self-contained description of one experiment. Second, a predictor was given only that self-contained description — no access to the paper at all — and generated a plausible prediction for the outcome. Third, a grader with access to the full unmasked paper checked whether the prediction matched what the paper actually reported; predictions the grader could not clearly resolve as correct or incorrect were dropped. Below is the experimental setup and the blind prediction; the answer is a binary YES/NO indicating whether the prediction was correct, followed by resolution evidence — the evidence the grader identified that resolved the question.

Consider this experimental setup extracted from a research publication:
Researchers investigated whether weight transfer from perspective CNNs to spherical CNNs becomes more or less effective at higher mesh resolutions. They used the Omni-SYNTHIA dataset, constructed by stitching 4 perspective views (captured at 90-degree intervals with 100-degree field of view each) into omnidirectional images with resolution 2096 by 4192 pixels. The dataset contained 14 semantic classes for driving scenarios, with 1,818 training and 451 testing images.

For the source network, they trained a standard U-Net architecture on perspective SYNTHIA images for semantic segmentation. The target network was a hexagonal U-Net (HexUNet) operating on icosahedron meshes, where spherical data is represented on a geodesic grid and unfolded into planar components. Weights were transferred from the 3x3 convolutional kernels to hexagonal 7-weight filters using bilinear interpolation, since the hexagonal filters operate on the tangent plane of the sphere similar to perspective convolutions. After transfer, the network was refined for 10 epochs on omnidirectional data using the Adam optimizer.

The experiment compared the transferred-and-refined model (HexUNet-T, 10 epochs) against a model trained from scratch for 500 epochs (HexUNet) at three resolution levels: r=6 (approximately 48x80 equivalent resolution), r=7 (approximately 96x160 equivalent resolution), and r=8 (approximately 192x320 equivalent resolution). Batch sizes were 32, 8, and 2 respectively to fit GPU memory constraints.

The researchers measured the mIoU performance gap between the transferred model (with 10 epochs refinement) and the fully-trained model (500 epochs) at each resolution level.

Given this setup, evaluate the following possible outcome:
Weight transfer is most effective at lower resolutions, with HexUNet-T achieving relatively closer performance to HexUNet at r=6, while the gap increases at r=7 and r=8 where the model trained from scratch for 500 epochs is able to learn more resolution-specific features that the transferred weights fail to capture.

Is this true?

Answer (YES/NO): NO